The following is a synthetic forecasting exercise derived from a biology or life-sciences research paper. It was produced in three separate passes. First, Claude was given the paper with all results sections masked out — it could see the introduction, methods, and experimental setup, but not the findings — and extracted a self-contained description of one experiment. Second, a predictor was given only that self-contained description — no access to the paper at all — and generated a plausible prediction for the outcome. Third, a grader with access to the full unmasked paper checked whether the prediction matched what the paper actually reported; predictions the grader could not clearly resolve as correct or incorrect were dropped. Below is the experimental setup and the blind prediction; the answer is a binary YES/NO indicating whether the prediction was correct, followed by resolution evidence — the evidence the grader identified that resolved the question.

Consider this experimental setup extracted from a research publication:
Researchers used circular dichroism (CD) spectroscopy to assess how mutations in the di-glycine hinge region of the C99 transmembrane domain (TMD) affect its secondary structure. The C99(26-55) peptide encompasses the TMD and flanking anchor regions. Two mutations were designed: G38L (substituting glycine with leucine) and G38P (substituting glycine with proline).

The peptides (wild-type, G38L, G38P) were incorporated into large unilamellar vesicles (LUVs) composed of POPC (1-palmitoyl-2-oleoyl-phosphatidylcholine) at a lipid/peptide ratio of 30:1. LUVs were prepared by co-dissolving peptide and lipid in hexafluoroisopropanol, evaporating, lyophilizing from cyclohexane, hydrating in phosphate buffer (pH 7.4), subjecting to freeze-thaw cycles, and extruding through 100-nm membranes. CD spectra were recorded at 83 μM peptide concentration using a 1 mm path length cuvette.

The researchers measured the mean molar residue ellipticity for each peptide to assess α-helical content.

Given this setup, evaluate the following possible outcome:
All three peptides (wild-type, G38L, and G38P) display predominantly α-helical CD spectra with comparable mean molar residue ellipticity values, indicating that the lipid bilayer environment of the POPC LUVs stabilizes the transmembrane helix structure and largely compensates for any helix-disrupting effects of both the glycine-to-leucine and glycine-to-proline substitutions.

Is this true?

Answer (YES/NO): NO